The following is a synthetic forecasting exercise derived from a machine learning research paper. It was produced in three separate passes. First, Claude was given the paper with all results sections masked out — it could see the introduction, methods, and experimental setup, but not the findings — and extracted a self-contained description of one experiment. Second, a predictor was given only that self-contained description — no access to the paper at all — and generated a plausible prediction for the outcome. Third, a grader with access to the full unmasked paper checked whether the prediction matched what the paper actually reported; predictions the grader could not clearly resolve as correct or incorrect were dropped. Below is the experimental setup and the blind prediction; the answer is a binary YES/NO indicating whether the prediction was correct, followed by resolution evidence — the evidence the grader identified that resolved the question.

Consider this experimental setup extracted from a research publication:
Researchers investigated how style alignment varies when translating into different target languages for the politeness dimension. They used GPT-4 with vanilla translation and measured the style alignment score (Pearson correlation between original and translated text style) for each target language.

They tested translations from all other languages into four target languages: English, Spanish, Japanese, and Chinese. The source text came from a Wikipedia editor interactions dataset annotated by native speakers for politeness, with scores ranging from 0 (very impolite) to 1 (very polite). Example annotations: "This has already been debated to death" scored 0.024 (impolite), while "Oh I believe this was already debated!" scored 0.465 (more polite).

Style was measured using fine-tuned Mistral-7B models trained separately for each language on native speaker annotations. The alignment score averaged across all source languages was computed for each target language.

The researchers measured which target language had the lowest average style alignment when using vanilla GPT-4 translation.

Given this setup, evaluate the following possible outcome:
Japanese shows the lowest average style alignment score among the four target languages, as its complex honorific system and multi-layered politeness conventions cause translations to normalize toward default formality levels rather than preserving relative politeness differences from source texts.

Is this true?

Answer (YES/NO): YES